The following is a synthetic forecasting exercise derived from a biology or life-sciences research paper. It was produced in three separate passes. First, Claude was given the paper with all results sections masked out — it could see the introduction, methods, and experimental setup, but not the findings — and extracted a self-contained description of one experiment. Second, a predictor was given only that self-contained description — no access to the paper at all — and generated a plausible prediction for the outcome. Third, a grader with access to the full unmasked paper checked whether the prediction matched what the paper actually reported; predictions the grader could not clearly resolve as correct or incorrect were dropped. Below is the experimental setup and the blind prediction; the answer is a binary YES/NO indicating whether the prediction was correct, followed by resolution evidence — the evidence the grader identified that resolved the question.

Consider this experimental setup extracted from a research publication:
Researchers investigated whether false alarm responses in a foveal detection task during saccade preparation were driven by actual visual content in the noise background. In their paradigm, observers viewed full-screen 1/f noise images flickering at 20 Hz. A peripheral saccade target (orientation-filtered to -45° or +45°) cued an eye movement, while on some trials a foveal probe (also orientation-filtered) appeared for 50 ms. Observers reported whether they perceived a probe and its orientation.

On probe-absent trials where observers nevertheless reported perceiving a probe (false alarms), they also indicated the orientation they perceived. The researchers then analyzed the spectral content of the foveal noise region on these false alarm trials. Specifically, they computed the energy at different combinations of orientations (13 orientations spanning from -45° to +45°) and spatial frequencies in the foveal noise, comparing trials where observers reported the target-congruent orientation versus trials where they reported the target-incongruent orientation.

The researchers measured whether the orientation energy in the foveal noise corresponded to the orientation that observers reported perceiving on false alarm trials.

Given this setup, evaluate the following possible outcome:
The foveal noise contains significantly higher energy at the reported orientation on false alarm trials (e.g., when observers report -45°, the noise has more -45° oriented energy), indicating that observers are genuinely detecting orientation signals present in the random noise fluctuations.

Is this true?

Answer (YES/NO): YES